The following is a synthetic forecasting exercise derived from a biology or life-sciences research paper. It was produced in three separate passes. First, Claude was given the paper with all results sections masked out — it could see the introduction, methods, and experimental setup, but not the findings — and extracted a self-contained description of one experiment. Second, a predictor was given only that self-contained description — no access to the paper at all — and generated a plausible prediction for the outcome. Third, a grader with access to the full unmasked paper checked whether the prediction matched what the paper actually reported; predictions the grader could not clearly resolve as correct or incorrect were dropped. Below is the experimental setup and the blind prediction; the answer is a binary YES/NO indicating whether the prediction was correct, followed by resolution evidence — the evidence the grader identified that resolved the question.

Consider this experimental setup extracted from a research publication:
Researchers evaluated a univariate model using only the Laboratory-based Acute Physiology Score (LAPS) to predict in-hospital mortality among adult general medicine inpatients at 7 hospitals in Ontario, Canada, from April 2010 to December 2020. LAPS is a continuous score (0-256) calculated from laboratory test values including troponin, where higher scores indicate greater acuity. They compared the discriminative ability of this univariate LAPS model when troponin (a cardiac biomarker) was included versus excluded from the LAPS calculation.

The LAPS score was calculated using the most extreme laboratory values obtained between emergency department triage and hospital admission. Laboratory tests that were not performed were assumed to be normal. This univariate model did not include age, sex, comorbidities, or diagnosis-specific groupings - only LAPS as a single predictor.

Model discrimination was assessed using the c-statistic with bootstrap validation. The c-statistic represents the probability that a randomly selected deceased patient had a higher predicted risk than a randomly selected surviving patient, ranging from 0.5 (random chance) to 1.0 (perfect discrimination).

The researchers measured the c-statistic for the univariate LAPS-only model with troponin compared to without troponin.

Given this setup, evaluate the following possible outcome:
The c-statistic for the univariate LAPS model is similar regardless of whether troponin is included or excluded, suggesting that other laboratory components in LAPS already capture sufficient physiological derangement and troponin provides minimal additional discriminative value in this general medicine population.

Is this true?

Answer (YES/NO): YES